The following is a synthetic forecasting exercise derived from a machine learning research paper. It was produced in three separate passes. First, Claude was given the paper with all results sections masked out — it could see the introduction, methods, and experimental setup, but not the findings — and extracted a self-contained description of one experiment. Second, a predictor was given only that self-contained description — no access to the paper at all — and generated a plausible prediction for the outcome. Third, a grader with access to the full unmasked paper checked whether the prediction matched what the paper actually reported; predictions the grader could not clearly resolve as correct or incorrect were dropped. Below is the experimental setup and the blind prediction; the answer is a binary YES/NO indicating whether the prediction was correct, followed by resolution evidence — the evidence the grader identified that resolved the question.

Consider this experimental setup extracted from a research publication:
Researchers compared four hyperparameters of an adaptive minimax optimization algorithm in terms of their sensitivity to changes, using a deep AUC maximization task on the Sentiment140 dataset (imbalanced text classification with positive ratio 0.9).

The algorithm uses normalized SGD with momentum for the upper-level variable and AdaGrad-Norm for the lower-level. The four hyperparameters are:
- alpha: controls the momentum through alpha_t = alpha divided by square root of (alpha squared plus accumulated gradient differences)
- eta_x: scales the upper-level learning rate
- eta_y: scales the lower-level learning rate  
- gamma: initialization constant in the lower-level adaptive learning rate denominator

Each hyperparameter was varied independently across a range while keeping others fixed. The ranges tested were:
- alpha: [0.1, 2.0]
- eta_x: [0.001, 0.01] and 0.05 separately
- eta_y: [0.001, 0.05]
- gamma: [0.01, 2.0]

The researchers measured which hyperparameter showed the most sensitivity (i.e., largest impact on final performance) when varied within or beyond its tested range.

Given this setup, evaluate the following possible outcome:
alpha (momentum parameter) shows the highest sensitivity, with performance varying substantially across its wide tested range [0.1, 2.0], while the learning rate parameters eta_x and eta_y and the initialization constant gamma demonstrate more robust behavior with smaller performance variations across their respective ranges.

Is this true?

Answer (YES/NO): NO